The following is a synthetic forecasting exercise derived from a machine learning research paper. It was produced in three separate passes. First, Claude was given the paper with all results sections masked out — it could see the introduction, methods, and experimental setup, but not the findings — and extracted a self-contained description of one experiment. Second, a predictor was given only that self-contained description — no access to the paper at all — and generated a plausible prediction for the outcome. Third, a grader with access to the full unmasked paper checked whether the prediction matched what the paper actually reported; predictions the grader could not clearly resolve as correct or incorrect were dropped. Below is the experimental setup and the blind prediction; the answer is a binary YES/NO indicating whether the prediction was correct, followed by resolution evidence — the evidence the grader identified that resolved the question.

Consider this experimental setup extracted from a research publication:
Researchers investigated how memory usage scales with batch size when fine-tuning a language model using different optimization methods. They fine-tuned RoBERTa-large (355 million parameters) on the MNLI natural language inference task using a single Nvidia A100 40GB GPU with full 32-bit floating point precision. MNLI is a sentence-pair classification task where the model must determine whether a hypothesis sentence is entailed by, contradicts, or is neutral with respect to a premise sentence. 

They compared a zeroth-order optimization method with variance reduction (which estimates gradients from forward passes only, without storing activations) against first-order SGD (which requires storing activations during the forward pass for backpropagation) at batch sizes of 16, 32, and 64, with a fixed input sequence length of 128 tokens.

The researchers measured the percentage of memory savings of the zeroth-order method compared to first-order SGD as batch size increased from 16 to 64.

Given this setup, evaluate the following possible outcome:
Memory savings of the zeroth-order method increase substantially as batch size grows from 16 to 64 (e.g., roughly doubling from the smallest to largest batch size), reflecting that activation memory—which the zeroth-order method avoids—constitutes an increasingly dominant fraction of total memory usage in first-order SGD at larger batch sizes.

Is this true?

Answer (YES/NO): YES